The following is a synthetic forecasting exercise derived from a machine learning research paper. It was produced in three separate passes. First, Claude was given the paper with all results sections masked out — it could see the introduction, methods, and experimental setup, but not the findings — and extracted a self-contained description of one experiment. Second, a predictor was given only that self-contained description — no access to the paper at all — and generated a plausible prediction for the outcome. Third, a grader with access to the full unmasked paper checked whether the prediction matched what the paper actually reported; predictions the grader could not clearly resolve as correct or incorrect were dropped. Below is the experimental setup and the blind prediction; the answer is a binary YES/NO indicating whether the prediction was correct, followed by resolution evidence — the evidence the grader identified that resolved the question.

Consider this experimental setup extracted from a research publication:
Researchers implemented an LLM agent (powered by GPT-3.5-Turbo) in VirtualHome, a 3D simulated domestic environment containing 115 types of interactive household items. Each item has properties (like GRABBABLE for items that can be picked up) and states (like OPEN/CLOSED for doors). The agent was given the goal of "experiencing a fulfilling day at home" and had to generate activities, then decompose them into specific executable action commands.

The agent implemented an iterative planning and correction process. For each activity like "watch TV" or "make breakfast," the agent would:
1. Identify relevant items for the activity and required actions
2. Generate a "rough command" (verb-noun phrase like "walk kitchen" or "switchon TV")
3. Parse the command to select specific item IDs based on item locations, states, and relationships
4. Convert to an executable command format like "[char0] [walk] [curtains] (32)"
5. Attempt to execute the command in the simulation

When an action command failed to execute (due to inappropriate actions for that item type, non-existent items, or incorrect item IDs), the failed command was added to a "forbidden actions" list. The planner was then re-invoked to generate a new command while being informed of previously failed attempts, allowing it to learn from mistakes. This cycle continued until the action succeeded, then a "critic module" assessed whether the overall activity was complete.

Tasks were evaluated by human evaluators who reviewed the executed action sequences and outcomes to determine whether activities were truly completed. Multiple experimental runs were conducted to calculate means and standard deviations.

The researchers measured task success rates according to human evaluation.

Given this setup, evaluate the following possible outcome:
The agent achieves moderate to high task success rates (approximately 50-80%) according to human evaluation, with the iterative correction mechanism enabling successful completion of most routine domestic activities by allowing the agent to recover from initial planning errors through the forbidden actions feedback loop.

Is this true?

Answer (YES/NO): NO